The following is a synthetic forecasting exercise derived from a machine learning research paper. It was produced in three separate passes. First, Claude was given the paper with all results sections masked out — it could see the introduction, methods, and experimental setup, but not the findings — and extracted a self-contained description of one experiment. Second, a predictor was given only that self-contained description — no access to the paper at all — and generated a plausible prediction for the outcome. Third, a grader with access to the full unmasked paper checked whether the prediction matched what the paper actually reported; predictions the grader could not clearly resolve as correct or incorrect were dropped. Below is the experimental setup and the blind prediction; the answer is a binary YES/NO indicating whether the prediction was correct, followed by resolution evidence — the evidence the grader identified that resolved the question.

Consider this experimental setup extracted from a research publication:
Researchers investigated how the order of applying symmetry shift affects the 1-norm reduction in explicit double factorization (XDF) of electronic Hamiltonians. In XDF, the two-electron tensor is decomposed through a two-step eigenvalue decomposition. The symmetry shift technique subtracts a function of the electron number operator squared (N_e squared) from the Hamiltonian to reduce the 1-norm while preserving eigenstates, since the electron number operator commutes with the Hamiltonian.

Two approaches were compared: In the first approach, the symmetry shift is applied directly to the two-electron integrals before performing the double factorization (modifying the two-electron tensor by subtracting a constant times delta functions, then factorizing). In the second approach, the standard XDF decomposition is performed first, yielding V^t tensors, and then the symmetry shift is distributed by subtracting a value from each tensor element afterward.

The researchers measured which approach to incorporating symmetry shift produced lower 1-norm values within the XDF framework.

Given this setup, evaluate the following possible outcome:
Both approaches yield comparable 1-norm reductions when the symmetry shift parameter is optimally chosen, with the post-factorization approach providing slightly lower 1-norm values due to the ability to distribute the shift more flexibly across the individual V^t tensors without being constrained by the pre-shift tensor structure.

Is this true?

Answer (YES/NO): NO